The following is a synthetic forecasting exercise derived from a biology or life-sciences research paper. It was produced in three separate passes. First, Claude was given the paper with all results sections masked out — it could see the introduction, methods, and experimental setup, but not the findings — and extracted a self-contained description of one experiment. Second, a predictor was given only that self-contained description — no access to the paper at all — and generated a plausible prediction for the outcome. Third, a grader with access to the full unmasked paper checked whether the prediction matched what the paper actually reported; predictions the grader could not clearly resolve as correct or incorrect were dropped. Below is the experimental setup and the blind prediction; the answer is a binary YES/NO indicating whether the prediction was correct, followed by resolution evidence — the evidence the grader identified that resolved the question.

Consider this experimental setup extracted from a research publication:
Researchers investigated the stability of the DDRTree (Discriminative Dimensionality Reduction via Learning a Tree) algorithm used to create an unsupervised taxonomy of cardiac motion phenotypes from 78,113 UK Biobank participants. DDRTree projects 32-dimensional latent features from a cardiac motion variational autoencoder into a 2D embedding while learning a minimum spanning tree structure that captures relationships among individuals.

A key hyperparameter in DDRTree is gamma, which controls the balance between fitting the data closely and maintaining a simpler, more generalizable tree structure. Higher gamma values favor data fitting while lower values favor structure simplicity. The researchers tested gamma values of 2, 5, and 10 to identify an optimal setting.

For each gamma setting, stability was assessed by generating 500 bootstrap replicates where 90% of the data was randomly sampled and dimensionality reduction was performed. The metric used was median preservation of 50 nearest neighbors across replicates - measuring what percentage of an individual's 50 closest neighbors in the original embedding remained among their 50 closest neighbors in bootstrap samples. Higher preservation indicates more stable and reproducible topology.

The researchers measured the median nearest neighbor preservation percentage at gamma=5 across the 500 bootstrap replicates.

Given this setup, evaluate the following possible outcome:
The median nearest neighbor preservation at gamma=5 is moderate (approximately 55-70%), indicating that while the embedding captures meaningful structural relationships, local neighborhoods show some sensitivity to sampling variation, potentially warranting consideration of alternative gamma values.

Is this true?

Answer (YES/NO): NO